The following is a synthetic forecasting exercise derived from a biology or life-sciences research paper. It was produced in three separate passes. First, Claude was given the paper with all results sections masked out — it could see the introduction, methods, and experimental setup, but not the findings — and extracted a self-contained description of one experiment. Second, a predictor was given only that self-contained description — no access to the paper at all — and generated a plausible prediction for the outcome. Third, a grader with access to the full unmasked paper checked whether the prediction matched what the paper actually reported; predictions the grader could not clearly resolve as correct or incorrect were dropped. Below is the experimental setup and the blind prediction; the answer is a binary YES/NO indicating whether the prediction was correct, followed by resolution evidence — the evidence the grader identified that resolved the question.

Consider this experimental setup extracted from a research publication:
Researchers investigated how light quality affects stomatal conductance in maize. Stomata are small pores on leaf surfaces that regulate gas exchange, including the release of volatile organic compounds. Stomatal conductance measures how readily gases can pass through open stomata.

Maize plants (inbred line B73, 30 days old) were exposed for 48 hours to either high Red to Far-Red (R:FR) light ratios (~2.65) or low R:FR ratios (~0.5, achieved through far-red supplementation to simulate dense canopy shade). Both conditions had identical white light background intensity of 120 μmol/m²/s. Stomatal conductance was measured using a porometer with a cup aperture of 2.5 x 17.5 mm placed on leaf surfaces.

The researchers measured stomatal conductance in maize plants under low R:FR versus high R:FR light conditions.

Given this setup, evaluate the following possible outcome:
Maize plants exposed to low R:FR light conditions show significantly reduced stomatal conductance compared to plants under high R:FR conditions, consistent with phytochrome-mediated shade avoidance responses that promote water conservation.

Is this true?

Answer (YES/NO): NO